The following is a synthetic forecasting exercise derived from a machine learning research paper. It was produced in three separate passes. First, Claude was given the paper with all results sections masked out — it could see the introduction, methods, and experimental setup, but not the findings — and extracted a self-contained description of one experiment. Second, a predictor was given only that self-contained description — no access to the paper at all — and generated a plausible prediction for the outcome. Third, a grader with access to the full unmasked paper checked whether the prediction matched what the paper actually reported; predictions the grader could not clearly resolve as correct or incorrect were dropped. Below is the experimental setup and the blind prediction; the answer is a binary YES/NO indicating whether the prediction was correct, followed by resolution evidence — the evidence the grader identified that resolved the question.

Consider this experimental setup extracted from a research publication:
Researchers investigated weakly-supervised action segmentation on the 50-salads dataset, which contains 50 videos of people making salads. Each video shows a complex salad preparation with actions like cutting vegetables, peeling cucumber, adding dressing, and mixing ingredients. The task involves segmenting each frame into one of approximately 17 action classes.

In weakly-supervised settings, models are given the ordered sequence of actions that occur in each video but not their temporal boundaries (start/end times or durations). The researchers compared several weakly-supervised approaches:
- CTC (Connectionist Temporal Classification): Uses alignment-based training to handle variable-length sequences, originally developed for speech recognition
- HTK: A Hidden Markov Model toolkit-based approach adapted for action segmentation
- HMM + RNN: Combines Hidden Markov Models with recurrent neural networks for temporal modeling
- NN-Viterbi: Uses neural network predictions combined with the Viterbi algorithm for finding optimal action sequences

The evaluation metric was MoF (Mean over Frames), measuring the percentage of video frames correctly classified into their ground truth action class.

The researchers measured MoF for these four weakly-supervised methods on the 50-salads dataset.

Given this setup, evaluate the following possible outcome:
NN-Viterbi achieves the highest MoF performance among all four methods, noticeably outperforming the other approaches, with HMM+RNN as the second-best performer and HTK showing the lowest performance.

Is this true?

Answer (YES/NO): NO